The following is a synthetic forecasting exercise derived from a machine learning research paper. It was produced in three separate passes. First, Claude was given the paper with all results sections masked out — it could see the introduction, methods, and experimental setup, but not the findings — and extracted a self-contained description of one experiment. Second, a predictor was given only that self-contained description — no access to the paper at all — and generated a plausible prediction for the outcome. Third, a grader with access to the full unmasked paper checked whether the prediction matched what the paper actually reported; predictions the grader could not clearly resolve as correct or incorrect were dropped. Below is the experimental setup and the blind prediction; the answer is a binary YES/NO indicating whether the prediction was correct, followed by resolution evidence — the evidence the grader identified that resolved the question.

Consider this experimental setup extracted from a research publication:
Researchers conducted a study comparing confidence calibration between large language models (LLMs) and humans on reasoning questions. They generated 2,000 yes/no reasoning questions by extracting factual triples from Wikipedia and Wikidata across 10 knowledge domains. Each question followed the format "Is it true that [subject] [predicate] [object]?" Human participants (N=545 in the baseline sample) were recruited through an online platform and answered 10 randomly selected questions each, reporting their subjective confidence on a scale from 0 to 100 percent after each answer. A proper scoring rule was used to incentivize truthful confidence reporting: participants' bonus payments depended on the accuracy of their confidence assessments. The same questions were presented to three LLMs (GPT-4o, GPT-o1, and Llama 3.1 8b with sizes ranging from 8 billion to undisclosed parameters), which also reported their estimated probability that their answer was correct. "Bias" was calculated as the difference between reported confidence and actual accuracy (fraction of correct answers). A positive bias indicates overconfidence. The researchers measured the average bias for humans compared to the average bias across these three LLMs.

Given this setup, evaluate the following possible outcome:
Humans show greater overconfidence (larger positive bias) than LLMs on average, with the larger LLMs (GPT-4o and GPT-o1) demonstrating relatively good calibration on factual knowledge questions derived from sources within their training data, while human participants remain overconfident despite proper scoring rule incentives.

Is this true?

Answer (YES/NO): NO